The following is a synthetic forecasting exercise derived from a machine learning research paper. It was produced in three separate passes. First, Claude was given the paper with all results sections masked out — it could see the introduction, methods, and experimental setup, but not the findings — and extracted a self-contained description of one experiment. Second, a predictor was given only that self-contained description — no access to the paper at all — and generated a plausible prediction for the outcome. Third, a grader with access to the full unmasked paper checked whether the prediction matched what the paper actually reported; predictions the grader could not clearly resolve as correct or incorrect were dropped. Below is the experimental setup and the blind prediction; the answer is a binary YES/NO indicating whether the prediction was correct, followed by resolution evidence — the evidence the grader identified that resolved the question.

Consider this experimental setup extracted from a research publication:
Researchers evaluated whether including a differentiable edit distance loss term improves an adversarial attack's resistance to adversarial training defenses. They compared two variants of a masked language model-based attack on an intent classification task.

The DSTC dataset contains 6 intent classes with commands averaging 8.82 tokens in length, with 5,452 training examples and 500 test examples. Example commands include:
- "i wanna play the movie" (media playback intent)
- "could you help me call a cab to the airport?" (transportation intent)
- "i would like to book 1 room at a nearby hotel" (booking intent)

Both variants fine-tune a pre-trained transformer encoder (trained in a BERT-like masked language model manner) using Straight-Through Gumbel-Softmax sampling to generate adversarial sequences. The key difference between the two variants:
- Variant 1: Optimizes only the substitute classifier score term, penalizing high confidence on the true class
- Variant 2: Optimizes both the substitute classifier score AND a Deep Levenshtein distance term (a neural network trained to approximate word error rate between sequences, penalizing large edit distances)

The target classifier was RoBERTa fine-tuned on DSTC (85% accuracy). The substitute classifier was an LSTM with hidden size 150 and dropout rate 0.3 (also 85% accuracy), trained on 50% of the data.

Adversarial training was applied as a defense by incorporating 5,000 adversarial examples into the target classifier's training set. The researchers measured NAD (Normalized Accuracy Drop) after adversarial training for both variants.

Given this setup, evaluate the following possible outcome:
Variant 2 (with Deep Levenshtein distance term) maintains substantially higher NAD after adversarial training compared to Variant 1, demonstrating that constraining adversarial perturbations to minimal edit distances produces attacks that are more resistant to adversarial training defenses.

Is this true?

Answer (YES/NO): NO